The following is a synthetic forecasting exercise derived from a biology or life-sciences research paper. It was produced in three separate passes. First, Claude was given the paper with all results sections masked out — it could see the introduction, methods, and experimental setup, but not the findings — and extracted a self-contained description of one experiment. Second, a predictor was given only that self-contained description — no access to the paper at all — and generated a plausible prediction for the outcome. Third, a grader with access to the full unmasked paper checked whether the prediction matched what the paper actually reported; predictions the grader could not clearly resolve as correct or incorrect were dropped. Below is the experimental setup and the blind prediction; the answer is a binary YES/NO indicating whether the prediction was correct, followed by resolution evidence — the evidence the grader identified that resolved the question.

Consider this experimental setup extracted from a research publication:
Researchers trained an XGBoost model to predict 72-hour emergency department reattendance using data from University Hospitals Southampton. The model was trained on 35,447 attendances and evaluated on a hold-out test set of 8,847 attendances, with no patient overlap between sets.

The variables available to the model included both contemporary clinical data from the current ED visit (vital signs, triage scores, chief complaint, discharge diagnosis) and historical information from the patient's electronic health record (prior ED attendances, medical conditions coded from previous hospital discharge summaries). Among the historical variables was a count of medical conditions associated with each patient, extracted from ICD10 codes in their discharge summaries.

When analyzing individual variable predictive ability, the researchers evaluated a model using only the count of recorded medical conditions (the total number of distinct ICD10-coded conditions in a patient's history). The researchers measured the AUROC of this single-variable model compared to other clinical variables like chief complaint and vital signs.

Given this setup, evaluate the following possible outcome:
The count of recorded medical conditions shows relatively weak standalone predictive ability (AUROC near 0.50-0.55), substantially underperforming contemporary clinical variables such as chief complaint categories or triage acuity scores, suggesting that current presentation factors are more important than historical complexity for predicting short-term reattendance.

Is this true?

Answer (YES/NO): NO